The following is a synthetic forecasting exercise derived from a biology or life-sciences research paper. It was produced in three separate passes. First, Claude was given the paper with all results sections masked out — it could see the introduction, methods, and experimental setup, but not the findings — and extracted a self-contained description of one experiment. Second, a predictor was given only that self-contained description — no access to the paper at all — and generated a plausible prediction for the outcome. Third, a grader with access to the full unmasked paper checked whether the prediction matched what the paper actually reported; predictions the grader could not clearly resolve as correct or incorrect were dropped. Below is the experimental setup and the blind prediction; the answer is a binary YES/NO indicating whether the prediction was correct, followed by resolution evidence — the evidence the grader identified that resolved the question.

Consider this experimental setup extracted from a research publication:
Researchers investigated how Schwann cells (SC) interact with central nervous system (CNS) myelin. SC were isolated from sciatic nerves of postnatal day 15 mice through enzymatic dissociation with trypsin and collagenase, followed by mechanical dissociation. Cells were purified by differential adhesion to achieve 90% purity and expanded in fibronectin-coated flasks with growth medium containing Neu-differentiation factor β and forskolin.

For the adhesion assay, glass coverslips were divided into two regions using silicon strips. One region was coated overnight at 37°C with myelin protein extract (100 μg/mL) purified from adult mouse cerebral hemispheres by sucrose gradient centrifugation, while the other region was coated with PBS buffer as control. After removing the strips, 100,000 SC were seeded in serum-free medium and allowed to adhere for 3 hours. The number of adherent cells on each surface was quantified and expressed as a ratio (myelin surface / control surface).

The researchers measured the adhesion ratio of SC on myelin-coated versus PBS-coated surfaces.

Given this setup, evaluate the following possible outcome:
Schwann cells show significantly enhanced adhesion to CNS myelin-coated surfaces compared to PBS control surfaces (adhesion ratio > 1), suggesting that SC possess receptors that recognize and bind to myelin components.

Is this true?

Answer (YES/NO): NO